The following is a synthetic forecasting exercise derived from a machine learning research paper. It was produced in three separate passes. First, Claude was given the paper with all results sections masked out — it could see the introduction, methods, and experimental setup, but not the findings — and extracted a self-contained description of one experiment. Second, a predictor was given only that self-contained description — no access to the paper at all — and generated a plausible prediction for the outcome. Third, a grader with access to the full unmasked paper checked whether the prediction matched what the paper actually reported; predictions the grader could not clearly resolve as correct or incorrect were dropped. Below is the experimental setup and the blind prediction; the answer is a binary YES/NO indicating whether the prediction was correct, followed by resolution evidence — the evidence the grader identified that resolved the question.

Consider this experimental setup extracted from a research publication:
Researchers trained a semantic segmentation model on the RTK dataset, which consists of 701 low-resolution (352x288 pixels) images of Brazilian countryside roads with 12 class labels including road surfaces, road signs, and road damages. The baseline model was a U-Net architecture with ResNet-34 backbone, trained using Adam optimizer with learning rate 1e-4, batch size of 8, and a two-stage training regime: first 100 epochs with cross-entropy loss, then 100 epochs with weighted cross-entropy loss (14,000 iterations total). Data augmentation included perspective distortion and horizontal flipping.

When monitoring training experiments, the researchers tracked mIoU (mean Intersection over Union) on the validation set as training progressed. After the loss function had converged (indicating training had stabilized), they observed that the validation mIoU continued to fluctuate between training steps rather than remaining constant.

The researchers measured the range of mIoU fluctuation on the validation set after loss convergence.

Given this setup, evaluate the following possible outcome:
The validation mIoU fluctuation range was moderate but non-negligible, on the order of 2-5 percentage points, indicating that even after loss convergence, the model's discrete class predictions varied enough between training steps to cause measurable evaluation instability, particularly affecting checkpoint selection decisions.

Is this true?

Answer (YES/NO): NO